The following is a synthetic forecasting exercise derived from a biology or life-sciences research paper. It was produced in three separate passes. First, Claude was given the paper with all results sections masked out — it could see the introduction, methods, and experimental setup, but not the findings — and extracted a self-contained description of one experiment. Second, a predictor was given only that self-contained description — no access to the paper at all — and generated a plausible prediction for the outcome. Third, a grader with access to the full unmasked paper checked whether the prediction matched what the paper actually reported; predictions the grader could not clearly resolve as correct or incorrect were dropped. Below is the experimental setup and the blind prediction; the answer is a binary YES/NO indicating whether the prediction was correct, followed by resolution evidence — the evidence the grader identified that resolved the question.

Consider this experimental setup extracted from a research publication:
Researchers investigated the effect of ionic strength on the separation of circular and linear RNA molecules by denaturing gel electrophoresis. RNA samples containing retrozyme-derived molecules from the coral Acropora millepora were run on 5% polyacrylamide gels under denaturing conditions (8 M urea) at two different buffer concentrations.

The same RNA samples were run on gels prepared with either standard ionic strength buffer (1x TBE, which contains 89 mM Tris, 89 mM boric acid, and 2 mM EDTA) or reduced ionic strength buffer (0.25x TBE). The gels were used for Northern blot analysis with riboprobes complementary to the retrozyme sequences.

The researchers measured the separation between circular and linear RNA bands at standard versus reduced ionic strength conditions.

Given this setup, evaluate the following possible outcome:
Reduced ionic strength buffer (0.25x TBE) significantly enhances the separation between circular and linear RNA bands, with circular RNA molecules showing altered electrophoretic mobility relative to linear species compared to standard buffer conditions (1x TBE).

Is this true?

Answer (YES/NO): YES